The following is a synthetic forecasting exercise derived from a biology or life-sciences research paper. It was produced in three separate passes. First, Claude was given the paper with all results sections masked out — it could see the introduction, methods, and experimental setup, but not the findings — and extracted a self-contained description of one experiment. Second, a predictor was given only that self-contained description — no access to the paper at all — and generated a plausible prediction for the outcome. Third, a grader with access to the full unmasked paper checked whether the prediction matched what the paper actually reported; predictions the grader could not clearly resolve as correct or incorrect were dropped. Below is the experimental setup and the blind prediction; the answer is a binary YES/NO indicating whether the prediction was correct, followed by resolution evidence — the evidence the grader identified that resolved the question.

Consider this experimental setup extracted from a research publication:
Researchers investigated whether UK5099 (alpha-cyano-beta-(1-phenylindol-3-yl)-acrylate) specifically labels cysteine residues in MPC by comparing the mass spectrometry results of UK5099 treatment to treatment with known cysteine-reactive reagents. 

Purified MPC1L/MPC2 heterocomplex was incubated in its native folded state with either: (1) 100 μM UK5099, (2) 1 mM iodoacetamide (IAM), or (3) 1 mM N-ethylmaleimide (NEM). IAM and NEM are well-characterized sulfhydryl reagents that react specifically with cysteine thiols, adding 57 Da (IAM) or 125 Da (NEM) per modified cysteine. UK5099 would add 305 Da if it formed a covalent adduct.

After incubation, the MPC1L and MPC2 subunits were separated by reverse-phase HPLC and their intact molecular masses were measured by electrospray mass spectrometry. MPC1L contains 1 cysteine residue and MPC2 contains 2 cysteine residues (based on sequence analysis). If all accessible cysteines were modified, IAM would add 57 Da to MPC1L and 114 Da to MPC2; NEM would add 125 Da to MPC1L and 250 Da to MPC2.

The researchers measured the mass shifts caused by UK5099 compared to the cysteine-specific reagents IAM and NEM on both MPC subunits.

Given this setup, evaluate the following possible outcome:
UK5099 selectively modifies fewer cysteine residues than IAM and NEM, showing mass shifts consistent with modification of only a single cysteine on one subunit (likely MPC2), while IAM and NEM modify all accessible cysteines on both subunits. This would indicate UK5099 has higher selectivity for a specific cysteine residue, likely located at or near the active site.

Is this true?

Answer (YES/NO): NO